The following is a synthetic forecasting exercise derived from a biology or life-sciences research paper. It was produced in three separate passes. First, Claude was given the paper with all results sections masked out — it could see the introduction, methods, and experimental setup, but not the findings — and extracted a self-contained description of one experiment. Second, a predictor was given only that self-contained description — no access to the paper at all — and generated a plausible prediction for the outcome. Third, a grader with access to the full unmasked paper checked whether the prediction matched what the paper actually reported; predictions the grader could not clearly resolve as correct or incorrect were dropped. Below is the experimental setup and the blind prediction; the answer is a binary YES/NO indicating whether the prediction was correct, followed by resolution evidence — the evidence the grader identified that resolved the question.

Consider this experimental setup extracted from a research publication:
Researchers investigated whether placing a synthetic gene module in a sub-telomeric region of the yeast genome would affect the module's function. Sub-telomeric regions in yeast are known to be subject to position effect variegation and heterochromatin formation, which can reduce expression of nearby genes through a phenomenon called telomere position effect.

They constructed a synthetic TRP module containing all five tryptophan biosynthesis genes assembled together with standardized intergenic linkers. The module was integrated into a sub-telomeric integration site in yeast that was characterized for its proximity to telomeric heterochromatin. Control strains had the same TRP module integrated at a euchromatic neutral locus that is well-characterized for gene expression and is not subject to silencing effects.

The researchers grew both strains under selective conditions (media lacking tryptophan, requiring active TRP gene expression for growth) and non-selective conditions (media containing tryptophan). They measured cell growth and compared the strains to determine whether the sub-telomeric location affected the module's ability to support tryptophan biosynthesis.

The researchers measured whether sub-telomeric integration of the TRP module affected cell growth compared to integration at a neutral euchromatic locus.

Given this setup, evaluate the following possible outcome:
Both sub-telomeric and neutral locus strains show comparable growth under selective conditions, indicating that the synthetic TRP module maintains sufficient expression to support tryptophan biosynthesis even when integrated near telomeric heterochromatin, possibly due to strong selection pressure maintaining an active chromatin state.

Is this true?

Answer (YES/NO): NO